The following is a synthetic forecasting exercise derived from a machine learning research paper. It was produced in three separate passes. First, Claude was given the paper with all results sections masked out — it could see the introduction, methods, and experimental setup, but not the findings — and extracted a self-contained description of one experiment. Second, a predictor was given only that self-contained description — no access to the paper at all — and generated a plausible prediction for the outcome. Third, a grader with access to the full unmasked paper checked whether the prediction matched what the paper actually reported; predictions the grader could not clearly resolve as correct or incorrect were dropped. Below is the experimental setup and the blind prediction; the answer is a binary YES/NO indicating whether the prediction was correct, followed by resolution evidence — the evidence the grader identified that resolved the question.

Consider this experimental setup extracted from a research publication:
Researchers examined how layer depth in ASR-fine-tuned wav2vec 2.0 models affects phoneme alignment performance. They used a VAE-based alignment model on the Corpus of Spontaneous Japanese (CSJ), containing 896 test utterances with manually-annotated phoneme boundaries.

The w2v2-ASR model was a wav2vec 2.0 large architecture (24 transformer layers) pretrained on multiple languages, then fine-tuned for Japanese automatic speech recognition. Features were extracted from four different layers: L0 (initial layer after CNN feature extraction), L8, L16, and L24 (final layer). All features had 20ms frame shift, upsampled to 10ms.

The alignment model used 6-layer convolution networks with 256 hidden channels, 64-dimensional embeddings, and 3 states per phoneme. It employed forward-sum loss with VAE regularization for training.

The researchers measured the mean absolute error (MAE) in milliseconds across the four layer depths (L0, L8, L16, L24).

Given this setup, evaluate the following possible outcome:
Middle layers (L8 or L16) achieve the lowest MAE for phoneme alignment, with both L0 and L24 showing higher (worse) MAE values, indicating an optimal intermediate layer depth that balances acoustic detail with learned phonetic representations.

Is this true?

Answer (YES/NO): NO